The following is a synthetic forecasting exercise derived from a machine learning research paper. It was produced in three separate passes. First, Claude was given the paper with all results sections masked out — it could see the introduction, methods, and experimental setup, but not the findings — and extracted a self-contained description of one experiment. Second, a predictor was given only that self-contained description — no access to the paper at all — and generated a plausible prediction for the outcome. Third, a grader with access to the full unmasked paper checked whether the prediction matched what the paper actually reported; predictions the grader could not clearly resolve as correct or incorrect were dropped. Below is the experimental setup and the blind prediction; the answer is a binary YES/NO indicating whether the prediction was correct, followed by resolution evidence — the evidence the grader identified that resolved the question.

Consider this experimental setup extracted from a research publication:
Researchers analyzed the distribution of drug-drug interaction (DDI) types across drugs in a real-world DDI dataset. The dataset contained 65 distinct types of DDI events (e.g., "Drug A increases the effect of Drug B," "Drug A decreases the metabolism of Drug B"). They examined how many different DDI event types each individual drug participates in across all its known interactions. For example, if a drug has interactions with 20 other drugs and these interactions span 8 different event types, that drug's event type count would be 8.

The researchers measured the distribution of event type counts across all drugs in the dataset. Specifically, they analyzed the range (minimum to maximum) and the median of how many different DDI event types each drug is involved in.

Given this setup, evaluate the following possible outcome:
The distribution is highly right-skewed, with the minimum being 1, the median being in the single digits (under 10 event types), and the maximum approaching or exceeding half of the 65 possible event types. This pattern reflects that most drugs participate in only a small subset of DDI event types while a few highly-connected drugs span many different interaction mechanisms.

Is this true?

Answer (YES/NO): NO